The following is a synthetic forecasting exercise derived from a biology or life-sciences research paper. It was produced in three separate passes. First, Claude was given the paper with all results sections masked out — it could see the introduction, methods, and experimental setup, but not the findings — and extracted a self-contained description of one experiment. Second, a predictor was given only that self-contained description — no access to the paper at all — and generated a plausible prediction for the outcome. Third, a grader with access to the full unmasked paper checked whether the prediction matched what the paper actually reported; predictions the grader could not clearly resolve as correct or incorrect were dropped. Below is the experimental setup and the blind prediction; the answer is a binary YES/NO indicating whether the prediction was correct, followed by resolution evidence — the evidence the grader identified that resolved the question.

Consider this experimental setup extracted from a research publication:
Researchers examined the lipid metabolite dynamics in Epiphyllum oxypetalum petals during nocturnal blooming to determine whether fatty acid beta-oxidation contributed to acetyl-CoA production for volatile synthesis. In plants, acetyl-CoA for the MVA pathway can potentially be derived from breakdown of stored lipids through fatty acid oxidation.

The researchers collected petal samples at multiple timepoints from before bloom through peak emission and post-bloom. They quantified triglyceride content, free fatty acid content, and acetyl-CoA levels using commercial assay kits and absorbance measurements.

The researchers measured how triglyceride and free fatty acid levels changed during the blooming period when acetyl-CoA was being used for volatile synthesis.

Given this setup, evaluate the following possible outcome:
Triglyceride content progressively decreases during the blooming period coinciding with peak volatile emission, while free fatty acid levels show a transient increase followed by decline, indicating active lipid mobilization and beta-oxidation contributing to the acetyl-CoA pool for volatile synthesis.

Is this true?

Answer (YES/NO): NO